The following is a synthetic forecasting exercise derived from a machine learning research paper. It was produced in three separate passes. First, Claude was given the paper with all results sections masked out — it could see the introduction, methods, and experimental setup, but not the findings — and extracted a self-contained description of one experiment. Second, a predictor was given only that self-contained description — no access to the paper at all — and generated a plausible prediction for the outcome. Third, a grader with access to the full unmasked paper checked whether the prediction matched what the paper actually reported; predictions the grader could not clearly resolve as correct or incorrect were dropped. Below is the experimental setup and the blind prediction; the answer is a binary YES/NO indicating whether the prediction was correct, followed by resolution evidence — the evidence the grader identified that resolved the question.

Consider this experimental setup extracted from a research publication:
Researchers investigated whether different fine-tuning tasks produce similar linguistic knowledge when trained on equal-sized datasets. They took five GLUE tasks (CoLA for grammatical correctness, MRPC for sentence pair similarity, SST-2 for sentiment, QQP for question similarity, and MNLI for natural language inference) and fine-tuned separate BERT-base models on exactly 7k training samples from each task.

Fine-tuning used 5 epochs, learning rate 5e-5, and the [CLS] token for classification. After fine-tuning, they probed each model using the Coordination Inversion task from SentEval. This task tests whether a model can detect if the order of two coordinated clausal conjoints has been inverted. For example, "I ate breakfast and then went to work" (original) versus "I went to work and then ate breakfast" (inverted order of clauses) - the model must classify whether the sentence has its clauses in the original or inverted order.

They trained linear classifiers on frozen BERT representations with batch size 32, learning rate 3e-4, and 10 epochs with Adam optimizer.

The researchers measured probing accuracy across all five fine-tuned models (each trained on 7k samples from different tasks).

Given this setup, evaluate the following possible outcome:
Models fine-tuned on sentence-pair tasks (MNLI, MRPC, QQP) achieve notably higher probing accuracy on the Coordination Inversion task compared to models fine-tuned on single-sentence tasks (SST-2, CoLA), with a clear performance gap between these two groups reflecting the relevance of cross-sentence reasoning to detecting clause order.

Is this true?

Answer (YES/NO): NO